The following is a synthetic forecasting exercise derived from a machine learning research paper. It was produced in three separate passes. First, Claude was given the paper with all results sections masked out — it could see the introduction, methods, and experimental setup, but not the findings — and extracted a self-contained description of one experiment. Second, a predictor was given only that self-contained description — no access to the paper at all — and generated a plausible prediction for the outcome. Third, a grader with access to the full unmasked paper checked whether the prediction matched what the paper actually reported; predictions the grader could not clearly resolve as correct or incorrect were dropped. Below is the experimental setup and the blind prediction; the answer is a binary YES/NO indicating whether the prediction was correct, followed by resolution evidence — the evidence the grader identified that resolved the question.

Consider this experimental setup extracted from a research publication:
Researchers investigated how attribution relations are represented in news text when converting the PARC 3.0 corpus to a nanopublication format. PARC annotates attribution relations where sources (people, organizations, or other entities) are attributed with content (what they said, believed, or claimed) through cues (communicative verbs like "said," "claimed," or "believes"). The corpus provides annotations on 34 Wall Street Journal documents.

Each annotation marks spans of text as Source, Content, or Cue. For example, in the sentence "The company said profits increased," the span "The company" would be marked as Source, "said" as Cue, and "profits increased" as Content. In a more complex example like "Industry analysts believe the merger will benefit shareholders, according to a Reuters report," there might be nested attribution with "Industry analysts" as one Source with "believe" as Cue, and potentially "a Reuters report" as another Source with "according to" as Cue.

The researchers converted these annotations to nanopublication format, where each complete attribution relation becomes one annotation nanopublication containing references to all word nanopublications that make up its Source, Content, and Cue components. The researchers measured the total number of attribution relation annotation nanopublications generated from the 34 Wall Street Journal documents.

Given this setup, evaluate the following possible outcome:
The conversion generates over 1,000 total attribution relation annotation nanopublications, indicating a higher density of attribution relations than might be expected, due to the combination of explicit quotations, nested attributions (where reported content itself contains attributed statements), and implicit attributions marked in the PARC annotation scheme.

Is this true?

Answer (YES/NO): NO